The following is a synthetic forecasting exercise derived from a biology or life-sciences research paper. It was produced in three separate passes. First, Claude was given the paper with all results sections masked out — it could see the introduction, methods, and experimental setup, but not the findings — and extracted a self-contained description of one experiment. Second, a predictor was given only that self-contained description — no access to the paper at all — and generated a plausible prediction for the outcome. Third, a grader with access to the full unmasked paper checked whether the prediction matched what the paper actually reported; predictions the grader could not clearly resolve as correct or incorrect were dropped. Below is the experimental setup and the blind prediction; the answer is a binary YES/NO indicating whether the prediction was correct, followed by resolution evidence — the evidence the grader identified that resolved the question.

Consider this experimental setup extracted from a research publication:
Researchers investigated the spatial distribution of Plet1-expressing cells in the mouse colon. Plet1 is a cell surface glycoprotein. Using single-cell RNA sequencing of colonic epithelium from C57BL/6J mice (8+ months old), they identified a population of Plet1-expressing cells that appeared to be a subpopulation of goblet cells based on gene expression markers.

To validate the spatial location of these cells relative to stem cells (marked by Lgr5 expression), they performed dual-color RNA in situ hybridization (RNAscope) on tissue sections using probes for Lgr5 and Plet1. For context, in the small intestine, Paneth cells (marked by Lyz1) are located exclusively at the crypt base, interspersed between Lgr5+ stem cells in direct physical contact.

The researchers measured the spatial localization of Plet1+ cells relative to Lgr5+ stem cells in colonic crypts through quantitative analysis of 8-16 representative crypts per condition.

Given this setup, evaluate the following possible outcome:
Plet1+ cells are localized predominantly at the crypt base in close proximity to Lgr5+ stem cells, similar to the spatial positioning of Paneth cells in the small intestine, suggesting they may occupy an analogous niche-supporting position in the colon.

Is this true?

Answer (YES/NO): YES